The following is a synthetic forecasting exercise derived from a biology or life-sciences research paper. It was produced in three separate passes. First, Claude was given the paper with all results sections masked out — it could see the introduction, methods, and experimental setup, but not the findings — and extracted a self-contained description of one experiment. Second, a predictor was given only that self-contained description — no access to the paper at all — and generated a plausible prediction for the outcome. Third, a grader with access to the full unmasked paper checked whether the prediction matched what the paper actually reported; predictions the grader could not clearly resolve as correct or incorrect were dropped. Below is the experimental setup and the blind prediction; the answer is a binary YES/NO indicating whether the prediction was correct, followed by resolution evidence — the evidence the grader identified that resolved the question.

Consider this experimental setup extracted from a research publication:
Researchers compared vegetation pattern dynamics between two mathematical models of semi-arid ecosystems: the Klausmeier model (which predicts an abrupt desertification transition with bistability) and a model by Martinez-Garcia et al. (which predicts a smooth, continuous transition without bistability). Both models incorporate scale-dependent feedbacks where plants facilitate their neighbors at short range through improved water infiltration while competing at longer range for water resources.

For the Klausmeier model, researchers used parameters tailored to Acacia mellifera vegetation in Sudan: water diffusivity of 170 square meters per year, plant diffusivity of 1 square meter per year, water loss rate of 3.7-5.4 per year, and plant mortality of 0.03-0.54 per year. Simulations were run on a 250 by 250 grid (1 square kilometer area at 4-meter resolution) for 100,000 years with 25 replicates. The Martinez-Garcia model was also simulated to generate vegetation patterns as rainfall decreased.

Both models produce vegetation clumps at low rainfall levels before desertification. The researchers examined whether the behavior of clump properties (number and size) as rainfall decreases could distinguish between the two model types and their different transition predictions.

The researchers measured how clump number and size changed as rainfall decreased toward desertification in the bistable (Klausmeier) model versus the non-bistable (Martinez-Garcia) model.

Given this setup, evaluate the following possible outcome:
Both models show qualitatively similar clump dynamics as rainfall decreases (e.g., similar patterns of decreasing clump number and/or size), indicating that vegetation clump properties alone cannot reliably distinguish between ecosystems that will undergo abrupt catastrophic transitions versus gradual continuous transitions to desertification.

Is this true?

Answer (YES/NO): NO